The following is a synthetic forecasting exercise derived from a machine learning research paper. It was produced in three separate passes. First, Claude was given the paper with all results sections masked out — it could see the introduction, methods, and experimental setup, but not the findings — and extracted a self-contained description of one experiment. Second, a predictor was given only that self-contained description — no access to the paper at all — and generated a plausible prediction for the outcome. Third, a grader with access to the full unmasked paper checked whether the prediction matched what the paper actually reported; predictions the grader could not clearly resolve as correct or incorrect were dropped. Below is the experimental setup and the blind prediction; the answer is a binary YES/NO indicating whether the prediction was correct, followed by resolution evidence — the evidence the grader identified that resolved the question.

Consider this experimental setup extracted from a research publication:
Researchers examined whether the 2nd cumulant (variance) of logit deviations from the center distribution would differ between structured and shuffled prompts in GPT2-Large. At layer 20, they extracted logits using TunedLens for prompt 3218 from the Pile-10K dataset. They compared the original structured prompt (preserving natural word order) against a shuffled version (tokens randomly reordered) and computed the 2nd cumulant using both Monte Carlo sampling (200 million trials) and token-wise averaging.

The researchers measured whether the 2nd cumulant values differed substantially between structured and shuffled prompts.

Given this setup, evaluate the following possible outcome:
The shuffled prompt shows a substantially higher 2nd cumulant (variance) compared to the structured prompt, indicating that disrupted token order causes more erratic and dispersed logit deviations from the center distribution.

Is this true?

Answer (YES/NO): NO